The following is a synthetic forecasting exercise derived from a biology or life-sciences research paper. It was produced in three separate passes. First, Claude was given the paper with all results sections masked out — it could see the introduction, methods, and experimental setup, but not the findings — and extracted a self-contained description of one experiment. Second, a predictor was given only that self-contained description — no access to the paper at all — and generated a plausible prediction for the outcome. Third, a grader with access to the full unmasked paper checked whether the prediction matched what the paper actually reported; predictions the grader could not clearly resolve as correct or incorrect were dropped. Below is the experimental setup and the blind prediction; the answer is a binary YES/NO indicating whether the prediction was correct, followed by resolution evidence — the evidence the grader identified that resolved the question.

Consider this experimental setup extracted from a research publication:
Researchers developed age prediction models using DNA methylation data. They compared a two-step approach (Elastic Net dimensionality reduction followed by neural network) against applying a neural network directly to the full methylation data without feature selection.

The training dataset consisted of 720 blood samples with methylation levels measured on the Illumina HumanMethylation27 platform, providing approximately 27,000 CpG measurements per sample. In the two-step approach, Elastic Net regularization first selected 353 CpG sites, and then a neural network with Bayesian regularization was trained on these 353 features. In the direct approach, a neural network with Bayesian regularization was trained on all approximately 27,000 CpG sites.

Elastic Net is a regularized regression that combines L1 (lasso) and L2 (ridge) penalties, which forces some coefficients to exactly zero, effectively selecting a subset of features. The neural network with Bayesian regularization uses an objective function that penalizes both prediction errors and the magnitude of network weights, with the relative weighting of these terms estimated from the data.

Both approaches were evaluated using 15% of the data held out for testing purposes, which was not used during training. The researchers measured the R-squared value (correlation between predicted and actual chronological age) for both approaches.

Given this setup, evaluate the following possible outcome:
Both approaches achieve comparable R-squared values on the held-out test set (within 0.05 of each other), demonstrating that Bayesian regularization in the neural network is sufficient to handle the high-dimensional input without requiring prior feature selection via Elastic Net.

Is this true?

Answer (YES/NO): NO